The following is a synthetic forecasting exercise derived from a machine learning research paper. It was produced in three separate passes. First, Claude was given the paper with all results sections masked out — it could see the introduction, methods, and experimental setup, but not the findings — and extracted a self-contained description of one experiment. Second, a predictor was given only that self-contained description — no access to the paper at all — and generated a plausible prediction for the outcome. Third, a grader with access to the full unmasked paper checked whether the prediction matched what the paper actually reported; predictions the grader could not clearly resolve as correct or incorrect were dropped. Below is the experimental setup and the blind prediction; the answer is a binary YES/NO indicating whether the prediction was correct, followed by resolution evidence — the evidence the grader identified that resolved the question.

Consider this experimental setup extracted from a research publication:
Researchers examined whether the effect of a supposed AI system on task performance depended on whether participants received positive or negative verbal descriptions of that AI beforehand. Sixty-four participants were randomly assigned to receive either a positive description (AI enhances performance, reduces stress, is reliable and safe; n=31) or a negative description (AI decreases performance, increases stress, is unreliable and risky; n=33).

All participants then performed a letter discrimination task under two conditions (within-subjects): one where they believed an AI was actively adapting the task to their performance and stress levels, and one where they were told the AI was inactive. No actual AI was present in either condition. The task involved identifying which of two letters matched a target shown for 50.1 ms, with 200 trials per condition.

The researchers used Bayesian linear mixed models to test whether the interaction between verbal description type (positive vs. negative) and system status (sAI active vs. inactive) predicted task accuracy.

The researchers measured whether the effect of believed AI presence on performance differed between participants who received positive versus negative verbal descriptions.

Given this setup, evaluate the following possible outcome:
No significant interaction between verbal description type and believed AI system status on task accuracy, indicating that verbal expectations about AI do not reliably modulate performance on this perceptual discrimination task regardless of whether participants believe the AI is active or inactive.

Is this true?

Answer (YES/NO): YES